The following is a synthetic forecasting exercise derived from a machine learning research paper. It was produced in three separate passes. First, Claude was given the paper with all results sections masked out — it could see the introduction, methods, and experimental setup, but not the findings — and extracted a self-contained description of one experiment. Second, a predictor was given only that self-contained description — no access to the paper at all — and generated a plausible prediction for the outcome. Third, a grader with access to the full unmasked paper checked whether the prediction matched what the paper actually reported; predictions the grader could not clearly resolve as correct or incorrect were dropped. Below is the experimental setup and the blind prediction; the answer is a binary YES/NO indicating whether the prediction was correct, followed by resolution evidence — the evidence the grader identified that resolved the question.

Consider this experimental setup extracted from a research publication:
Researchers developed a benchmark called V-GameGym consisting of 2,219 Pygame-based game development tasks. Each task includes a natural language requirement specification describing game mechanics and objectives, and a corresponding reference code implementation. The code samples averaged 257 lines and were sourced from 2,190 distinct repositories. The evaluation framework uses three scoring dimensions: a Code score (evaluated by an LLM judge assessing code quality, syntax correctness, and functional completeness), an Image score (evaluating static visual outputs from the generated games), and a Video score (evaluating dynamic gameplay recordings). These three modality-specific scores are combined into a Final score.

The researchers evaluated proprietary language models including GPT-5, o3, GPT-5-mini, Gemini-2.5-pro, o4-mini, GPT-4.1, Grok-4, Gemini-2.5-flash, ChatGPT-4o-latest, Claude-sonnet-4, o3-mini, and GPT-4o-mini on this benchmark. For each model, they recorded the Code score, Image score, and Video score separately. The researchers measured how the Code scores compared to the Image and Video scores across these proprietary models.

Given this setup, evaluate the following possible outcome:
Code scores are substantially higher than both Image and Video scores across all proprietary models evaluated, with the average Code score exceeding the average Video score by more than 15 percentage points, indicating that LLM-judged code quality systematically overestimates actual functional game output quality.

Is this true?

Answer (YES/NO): YES